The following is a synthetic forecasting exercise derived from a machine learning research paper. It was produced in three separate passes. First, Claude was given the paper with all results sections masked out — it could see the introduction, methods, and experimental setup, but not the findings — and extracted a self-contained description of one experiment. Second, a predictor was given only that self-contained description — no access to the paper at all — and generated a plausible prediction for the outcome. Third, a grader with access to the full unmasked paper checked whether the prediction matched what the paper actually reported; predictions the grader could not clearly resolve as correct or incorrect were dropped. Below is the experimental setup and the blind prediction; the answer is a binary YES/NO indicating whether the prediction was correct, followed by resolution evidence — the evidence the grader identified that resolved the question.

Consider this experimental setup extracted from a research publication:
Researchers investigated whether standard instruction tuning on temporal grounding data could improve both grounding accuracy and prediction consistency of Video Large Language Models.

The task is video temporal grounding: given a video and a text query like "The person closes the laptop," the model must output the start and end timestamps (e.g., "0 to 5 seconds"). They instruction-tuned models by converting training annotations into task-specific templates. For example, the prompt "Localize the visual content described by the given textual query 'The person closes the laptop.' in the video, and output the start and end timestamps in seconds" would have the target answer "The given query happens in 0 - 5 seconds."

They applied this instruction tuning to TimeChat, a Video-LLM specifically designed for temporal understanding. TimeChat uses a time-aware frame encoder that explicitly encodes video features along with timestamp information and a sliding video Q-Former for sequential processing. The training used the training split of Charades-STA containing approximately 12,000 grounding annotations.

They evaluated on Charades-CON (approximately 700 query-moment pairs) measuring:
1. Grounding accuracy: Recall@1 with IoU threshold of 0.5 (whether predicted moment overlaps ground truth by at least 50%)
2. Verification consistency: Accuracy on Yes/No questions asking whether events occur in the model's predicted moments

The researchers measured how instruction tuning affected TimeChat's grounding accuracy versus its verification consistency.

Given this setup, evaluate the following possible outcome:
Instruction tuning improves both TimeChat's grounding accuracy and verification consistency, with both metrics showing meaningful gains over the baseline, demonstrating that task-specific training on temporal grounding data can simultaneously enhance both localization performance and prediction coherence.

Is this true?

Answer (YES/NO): NO